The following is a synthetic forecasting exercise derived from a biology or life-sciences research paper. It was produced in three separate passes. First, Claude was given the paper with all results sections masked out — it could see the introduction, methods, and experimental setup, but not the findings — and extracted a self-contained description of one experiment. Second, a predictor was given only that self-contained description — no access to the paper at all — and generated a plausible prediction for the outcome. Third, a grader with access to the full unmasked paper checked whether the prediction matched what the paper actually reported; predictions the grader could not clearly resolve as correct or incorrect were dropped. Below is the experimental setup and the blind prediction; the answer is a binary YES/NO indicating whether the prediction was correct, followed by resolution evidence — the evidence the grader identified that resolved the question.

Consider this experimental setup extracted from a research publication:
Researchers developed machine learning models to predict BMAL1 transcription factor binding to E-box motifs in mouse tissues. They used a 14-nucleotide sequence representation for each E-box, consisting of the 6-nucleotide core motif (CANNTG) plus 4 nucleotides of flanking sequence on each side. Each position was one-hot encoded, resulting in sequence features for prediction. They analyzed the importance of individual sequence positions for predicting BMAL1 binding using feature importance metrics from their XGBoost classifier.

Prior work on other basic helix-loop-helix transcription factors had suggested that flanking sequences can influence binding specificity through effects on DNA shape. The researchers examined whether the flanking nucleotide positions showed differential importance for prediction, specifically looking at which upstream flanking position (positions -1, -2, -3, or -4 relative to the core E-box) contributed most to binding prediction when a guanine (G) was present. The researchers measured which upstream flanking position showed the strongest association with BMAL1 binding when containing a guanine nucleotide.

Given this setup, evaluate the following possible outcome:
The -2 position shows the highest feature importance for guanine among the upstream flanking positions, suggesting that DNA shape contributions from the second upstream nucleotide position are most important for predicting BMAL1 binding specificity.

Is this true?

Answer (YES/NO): YES